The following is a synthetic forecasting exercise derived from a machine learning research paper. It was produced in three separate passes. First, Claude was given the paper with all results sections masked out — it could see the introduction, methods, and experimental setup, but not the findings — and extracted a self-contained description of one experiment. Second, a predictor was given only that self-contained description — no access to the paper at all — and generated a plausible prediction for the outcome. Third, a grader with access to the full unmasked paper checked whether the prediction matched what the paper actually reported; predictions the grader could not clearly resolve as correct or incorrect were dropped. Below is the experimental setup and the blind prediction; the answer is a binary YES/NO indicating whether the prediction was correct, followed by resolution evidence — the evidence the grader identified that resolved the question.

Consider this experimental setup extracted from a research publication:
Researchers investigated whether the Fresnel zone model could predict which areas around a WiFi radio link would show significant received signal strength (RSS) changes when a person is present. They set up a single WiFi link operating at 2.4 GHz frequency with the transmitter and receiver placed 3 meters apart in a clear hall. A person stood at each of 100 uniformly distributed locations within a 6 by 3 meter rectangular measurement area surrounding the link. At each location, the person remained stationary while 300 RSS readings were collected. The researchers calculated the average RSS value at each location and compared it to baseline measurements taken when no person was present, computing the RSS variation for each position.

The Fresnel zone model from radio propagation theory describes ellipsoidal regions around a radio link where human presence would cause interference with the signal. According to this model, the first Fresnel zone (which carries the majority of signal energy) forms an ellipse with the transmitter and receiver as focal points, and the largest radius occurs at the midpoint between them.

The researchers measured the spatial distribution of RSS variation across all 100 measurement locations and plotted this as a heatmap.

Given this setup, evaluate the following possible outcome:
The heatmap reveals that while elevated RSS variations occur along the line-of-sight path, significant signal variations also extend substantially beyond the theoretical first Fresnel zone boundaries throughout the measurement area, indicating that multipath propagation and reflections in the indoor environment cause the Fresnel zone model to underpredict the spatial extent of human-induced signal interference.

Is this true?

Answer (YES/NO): NO